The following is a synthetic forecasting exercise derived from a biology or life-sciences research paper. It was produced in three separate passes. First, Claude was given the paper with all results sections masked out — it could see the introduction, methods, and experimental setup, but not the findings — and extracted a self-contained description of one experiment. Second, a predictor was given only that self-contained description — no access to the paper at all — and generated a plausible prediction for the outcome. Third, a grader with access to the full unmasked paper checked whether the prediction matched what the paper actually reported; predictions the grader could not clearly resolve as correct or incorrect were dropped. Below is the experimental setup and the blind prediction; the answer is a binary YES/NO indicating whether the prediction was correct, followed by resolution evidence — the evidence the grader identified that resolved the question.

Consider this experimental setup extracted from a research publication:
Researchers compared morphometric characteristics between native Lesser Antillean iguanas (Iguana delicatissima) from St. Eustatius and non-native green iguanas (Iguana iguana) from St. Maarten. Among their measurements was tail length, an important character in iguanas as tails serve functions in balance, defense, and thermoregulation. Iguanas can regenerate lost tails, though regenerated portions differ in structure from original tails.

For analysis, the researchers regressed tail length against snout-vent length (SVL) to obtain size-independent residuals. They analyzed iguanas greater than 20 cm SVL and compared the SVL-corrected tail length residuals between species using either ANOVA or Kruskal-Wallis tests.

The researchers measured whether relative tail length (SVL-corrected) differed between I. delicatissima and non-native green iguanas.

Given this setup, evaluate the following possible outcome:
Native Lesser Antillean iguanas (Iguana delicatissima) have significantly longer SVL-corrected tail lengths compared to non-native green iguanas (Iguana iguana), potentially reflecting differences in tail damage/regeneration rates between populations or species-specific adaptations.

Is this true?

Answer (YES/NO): NO